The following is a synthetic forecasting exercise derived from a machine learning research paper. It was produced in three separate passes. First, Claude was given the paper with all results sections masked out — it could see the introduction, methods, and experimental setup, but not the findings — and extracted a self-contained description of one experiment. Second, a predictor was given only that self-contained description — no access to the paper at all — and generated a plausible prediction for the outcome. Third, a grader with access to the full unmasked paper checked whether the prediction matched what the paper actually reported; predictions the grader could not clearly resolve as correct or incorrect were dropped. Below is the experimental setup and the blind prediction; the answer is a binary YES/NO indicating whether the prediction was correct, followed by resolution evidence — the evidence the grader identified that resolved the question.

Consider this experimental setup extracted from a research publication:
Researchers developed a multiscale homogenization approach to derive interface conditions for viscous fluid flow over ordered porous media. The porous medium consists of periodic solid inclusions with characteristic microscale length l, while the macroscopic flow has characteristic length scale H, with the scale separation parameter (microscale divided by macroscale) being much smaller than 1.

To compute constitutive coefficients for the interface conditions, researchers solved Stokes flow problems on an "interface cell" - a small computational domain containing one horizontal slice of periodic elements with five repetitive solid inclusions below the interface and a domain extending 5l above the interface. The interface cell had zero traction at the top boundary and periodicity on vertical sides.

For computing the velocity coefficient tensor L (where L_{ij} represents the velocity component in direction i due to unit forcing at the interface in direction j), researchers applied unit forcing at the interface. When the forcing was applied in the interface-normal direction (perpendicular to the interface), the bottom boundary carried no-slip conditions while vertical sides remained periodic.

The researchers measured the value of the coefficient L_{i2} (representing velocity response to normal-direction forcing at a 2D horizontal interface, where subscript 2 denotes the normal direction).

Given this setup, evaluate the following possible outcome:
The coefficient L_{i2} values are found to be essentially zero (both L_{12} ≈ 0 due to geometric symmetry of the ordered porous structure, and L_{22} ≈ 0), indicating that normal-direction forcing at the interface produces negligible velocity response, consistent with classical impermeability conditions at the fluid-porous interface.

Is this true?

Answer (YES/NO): NO